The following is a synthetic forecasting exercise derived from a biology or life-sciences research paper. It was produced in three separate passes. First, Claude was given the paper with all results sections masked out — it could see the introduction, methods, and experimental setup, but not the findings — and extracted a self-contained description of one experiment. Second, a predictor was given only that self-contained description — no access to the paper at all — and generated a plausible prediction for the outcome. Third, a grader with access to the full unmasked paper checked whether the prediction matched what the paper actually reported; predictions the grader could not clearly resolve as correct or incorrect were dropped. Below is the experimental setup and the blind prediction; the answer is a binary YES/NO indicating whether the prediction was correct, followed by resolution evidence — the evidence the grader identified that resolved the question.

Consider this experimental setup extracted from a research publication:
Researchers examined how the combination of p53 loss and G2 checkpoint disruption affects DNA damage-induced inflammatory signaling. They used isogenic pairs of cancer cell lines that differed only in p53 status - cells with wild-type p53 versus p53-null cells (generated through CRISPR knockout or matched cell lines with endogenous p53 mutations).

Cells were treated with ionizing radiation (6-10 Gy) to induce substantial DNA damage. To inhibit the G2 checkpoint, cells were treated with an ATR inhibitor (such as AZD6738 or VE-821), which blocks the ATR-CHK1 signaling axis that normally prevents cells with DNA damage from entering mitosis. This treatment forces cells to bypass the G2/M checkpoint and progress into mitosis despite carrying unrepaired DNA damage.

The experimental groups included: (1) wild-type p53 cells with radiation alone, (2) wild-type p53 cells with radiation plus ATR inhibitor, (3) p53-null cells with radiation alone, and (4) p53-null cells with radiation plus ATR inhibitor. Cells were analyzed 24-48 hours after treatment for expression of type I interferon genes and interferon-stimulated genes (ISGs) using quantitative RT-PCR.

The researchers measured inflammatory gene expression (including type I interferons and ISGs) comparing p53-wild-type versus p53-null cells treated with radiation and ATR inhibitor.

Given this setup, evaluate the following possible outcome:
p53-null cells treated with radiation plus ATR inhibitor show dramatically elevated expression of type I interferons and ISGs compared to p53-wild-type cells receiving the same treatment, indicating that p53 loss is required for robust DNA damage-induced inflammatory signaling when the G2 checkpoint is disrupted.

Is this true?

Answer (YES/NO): YES